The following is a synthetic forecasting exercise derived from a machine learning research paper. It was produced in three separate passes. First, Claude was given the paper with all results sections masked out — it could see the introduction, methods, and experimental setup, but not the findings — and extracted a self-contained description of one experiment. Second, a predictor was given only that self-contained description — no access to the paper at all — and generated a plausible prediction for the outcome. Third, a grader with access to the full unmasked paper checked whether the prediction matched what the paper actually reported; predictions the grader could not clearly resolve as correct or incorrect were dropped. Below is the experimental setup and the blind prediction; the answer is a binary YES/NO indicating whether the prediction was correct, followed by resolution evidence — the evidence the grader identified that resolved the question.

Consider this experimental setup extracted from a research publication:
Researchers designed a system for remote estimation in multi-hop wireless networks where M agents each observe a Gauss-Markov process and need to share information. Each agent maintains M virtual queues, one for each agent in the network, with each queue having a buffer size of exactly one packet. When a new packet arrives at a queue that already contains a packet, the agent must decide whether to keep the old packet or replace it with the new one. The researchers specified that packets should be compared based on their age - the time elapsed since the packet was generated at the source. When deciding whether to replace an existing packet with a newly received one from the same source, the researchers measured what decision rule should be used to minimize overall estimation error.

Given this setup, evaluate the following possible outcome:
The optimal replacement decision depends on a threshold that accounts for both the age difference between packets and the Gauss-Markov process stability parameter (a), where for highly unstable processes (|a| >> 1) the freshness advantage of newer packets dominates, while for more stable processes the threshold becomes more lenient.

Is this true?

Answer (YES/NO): NO